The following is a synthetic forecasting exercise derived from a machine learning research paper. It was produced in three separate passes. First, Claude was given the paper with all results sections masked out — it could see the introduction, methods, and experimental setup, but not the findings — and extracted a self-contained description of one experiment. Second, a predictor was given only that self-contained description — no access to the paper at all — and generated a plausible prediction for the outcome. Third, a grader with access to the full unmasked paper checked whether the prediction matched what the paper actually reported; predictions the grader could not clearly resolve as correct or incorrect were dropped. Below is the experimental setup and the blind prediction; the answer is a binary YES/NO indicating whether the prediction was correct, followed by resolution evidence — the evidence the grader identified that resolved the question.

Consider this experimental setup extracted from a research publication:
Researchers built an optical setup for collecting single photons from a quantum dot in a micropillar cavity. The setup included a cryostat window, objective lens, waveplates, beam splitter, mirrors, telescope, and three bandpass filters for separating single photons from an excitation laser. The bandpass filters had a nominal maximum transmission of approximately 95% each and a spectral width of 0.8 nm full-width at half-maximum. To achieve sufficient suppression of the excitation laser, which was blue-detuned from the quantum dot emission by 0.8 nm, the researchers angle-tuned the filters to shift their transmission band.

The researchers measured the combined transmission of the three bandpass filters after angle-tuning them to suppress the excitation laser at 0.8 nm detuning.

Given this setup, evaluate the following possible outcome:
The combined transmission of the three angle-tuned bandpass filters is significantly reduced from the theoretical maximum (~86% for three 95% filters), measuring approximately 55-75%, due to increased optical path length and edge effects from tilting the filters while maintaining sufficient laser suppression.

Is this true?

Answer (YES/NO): YES